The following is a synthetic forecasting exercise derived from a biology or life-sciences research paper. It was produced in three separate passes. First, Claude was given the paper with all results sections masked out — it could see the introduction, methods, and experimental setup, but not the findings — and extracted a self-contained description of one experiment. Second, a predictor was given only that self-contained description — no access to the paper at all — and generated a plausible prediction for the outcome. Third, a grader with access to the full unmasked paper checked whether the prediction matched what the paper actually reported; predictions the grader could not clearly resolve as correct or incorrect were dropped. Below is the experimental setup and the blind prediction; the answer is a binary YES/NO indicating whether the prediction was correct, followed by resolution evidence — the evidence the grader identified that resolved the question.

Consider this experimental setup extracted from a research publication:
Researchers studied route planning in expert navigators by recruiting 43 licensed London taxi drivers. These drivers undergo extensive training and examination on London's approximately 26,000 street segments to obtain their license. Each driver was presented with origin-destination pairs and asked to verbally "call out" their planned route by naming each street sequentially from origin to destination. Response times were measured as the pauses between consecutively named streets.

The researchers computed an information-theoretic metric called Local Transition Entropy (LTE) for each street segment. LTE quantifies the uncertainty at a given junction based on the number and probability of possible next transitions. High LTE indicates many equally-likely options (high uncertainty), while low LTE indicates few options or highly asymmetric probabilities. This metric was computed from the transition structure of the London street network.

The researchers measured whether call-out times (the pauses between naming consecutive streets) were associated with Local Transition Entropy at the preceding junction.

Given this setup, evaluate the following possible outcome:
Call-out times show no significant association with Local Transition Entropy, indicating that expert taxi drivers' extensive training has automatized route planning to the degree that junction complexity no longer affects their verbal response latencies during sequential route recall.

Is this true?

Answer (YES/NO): NO